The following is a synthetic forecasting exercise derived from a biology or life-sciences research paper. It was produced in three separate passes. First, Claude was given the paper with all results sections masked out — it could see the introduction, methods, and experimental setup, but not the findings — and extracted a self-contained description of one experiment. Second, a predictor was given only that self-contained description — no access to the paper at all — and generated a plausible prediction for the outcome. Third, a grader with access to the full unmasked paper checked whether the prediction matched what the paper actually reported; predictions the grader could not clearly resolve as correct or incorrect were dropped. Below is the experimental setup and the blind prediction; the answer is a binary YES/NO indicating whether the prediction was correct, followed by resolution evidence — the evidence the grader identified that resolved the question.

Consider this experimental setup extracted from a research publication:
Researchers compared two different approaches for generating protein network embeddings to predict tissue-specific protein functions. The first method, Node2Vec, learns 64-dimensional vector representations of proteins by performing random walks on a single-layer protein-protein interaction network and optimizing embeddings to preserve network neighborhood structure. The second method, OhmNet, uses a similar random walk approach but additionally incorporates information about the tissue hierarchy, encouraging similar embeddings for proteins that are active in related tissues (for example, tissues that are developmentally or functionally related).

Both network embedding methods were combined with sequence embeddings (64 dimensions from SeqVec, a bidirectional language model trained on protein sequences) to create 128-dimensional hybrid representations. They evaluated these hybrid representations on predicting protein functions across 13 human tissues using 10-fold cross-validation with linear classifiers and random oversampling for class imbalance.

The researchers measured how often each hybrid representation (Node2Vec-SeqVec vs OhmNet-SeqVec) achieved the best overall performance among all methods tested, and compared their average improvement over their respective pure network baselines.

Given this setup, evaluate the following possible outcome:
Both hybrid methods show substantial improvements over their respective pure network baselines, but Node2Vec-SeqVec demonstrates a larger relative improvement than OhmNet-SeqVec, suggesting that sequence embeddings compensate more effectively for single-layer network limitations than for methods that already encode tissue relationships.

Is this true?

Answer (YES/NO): NO